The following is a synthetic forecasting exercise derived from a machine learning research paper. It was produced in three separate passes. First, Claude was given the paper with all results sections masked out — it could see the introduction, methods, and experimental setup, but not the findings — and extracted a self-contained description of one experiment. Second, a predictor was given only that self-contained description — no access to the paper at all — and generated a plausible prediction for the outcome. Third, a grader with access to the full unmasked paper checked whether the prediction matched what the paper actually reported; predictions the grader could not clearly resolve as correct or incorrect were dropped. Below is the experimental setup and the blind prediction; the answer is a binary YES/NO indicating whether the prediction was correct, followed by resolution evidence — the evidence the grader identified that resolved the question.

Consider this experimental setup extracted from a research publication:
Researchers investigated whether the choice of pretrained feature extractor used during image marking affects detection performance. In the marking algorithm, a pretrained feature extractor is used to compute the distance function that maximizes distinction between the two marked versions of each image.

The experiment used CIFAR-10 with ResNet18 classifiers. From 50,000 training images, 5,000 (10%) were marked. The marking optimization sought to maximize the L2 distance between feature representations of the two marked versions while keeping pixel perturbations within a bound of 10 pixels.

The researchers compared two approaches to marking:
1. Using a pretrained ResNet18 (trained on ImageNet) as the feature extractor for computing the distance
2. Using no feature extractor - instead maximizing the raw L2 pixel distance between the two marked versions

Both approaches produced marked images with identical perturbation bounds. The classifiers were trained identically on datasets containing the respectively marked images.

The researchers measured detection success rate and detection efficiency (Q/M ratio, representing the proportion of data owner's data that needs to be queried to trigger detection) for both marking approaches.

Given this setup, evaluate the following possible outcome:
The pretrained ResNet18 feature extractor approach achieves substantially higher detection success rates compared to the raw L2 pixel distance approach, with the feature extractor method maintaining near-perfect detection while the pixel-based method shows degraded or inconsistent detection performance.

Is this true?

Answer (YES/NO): NO